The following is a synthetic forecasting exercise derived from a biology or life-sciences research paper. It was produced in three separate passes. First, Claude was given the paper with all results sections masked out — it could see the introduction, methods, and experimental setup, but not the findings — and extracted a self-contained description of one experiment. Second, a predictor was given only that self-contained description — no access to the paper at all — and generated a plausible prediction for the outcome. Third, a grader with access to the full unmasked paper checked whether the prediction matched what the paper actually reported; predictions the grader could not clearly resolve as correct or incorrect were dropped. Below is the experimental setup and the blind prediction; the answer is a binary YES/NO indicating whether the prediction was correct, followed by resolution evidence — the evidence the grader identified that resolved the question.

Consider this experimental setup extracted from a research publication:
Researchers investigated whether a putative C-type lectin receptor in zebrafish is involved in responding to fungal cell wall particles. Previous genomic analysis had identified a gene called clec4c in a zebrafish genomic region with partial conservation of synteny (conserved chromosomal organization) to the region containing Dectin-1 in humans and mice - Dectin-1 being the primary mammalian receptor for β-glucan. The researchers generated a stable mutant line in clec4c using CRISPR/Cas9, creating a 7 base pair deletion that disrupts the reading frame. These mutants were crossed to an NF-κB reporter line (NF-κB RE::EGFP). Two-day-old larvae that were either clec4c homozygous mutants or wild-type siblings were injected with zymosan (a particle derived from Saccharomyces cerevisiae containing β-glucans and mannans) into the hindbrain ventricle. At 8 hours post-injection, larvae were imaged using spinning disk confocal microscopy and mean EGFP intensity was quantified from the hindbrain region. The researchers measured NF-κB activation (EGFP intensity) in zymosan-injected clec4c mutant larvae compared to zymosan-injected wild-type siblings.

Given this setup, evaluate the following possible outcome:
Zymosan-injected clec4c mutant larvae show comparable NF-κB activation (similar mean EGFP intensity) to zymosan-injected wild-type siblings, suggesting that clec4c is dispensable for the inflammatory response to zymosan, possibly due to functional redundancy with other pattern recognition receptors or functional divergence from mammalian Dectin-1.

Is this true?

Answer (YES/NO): NO